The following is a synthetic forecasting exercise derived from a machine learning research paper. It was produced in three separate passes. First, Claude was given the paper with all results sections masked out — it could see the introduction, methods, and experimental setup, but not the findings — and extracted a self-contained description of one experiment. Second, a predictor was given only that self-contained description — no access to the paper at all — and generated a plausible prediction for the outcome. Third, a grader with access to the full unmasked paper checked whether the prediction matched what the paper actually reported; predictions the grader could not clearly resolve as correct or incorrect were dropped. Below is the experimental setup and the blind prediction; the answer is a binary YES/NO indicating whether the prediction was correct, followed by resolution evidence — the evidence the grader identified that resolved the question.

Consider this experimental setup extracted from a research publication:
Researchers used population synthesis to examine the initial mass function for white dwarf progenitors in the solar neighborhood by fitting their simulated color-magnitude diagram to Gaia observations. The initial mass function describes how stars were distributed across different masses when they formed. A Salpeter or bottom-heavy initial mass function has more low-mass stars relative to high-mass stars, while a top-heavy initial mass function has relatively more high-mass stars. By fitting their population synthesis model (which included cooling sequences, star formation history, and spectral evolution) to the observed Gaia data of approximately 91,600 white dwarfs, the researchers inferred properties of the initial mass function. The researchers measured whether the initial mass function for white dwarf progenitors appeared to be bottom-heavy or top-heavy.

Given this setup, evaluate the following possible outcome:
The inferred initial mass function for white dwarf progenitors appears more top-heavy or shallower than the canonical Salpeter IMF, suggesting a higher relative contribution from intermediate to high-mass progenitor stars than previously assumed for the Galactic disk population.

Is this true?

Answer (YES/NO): YES